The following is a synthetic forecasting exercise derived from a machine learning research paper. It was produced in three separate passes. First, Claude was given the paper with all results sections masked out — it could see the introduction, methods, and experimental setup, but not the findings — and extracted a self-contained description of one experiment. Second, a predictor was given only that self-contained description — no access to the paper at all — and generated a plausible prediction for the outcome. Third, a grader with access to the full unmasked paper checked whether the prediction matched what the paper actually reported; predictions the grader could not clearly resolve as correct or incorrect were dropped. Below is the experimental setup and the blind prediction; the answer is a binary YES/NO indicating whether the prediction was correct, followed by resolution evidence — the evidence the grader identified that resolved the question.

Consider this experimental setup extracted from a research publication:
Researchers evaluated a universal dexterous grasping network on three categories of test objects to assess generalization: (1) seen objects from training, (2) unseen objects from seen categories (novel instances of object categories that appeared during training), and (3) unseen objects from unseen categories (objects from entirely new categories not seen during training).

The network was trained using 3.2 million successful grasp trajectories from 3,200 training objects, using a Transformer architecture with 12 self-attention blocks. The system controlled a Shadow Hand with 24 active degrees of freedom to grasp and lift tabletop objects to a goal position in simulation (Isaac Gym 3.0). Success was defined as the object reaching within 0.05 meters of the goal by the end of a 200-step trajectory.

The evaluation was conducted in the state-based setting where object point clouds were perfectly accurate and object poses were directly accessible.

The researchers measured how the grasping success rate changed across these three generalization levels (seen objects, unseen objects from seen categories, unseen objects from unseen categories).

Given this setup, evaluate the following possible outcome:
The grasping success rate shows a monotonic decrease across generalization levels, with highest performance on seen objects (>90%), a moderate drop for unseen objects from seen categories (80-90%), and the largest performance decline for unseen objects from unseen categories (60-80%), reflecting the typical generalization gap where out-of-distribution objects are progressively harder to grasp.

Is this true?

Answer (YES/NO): NO